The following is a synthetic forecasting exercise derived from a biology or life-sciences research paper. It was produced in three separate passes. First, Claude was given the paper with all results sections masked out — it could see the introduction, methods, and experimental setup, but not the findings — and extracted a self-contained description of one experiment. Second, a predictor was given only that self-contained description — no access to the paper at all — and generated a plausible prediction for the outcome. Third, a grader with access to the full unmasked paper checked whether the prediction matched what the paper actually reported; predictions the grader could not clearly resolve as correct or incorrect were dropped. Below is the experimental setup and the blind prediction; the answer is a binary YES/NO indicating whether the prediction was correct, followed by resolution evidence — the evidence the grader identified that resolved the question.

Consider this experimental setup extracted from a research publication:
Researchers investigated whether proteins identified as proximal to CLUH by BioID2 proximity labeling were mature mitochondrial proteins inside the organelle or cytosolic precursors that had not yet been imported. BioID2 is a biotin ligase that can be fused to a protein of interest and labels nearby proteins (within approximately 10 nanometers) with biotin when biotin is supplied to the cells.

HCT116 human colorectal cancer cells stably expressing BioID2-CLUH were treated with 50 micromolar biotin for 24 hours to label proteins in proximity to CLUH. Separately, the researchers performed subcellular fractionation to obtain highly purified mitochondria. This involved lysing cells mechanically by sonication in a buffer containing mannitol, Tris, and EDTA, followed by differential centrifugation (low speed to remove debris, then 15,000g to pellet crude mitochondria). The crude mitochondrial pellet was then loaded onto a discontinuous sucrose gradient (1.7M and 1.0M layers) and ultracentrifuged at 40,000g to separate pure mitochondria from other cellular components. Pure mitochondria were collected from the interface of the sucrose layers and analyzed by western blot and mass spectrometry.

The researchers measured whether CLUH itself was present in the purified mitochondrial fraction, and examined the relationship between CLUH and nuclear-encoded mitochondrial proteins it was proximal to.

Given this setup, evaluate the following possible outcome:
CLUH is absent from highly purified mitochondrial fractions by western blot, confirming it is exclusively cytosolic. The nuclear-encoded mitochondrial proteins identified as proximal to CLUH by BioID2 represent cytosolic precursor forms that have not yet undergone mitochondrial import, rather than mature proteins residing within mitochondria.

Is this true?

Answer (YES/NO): NO